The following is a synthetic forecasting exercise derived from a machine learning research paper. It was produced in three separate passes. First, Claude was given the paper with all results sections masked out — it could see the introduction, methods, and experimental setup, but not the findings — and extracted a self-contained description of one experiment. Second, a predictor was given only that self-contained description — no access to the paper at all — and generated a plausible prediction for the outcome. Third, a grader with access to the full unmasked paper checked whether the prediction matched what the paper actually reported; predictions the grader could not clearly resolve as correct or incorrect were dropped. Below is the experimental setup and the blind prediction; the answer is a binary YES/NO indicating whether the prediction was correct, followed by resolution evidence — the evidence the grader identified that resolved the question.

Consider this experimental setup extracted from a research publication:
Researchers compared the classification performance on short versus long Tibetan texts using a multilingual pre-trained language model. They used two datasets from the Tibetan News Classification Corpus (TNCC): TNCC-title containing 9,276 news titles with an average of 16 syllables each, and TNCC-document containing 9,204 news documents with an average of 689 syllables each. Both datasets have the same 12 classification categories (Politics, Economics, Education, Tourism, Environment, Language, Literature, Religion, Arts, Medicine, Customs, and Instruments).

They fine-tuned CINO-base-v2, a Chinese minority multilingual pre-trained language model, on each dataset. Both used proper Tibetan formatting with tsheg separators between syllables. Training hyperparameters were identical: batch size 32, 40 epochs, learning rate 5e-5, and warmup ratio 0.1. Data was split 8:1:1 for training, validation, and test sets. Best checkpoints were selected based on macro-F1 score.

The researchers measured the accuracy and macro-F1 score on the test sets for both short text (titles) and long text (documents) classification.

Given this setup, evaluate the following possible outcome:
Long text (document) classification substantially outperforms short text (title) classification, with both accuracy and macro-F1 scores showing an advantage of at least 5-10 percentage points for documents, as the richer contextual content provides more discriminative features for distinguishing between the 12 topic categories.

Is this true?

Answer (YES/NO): YES